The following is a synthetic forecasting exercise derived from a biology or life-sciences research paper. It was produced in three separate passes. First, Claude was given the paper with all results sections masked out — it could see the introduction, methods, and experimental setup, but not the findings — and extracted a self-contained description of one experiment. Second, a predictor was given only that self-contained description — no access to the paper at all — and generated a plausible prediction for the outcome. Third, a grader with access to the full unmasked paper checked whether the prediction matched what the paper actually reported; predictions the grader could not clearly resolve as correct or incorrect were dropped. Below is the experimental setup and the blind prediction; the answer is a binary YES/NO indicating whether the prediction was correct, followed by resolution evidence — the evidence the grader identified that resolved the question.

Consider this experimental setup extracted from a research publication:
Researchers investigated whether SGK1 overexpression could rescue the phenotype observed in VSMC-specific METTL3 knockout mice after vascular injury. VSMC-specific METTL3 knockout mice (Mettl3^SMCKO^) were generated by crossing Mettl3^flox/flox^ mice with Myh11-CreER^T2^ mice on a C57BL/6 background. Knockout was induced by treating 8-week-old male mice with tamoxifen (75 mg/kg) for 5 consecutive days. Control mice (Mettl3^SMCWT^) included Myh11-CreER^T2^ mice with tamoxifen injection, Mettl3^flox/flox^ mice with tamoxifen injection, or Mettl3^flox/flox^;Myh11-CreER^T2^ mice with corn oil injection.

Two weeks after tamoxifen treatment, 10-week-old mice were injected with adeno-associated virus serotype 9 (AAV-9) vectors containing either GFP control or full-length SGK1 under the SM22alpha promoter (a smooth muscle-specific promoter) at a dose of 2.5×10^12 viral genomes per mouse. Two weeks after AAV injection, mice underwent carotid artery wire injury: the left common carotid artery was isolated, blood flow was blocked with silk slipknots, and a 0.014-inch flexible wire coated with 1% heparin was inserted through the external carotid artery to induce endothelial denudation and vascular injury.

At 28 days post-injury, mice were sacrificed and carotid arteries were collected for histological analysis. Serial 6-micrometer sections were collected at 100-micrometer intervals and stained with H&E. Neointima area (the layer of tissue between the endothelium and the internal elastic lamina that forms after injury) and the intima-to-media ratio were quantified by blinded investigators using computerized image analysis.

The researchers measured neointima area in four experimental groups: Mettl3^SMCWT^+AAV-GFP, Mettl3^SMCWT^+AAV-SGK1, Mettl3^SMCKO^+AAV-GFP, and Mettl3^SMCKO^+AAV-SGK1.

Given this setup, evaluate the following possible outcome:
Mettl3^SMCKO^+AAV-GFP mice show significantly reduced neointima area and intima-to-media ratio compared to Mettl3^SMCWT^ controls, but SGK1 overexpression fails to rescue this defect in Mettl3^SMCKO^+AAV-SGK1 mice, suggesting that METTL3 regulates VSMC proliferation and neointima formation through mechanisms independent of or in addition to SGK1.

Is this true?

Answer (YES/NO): NO